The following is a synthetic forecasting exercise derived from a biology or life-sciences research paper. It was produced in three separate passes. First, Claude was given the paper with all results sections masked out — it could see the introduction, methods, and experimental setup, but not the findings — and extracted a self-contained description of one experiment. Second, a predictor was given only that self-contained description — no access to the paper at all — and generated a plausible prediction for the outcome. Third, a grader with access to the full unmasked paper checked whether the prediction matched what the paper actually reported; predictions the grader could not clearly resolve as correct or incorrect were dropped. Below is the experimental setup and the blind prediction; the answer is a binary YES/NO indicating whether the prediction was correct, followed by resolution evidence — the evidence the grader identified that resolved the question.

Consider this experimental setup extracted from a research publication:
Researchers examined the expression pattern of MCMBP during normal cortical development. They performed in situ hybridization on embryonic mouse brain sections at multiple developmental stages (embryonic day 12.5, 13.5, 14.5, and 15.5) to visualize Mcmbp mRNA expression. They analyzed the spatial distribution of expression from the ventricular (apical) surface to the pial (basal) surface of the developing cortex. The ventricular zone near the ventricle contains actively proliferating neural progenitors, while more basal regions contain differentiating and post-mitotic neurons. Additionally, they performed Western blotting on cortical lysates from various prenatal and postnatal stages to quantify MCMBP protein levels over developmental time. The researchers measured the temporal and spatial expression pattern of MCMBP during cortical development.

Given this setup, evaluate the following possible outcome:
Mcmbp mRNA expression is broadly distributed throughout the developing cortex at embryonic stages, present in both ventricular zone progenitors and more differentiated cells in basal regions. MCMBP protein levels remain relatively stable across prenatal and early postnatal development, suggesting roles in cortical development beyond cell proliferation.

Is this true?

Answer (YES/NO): NO